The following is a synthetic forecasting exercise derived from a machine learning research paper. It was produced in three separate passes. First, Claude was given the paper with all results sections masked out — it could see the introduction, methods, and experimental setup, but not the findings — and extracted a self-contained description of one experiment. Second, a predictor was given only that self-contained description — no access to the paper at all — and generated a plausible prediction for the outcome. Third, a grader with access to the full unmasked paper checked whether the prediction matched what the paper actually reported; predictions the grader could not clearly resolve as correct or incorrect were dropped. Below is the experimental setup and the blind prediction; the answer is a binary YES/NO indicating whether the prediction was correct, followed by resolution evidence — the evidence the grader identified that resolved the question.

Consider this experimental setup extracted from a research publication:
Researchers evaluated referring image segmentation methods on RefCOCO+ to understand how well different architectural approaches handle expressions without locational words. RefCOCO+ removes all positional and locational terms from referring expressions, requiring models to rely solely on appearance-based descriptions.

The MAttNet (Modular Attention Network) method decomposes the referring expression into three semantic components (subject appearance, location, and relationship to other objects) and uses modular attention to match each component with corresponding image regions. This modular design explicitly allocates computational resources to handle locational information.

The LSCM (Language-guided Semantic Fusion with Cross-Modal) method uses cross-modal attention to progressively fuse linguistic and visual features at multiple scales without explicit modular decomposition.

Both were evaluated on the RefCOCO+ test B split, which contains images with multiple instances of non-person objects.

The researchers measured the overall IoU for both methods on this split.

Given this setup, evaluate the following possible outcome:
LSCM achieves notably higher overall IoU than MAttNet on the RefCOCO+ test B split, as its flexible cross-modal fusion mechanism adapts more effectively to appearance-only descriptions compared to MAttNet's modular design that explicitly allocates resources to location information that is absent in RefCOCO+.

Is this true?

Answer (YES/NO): YES